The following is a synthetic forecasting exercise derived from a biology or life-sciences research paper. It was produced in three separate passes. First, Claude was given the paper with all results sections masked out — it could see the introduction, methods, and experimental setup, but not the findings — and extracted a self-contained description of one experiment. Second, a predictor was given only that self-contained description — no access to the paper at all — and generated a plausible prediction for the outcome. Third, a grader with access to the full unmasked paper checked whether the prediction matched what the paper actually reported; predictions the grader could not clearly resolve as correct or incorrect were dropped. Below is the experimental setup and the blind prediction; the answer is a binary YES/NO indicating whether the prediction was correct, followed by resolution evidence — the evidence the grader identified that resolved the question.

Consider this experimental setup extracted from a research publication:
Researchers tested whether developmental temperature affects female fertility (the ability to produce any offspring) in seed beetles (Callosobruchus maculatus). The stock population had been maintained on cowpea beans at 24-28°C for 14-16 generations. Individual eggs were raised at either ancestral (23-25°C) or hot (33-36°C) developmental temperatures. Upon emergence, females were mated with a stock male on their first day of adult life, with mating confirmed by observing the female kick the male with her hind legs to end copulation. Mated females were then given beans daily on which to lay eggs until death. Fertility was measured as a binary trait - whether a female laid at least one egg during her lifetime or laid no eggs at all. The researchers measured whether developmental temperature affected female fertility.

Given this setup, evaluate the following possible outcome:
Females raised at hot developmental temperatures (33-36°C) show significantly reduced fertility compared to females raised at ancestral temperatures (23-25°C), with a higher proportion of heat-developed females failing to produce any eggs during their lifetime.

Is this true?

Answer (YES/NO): YES